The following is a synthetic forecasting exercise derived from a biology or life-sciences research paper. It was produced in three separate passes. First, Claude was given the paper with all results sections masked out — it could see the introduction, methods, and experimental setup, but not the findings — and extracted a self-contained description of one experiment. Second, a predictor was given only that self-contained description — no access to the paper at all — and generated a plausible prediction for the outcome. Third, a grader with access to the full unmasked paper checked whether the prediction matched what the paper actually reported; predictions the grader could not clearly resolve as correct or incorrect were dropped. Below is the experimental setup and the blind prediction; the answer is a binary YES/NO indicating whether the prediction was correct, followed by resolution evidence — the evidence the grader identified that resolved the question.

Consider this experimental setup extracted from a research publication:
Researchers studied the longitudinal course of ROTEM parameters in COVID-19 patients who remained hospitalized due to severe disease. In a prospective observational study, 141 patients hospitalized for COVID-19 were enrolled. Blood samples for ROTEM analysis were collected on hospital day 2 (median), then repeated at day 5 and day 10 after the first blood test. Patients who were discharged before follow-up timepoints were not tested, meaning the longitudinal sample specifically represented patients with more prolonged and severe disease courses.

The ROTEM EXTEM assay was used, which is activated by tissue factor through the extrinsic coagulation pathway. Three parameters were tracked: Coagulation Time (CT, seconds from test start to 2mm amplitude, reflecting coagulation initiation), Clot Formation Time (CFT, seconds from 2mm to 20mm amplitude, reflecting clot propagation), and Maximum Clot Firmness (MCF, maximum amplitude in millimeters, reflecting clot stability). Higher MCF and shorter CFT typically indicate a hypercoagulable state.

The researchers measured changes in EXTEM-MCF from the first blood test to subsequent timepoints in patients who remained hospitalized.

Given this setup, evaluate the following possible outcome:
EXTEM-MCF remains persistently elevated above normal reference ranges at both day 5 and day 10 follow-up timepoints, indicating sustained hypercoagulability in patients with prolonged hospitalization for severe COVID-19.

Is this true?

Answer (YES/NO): YES